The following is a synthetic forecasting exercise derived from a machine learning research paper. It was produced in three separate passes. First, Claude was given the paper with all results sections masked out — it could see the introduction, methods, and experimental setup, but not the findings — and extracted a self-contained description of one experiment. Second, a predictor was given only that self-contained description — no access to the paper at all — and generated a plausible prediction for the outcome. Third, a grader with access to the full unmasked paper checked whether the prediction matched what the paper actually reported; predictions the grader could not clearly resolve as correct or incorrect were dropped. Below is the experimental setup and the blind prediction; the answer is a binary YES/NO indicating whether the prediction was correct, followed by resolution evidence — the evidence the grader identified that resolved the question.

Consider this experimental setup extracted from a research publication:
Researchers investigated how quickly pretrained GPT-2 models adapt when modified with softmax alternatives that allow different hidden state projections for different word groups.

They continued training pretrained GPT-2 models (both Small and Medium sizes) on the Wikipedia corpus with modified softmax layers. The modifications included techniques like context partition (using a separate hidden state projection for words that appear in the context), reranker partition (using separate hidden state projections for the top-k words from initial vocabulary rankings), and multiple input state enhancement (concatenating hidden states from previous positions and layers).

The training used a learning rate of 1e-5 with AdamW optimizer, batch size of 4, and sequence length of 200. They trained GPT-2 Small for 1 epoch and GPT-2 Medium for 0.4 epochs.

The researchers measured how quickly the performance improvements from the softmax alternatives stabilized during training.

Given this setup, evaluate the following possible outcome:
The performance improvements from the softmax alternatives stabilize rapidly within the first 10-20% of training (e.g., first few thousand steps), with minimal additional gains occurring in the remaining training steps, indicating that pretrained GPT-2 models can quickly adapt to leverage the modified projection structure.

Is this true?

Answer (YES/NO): YES